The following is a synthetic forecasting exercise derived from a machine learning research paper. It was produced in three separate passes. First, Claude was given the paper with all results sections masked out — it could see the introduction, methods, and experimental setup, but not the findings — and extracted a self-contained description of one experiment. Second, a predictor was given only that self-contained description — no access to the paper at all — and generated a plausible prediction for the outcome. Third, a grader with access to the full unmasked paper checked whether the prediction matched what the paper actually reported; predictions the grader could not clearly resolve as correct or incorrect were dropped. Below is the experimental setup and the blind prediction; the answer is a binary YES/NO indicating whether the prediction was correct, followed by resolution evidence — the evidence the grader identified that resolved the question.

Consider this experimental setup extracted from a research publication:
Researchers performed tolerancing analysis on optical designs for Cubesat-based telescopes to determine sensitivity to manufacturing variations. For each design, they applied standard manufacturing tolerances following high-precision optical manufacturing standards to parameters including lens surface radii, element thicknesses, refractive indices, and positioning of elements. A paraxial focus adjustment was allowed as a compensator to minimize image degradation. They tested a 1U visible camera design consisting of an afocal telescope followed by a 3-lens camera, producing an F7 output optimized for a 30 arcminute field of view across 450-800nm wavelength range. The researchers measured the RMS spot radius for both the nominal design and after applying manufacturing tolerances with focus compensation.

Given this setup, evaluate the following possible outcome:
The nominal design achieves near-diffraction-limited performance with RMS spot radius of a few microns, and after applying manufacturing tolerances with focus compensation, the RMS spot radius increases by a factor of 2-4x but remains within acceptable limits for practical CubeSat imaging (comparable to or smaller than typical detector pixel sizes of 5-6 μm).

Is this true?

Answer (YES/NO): NO